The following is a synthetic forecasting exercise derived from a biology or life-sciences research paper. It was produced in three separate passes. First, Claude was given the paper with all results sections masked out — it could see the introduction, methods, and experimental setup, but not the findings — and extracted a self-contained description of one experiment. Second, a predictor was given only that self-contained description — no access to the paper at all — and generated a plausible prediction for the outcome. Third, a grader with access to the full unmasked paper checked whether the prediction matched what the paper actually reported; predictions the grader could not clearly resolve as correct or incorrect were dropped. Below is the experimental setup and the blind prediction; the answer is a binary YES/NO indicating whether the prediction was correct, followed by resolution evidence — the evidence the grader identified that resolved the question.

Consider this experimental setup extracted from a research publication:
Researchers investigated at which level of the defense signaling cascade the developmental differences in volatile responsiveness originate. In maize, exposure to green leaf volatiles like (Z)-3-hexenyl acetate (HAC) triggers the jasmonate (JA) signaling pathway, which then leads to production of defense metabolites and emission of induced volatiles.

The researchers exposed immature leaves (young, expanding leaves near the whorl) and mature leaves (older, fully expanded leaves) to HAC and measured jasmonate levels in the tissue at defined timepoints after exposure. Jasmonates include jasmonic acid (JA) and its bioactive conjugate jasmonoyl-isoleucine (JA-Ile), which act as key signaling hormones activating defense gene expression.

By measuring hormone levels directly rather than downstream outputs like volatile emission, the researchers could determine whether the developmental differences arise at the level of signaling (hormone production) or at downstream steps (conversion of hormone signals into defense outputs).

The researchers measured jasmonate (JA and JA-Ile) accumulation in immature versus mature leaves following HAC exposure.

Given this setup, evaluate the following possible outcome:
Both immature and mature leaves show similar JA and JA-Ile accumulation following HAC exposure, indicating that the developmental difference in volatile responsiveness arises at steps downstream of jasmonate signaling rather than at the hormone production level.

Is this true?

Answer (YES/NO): NO